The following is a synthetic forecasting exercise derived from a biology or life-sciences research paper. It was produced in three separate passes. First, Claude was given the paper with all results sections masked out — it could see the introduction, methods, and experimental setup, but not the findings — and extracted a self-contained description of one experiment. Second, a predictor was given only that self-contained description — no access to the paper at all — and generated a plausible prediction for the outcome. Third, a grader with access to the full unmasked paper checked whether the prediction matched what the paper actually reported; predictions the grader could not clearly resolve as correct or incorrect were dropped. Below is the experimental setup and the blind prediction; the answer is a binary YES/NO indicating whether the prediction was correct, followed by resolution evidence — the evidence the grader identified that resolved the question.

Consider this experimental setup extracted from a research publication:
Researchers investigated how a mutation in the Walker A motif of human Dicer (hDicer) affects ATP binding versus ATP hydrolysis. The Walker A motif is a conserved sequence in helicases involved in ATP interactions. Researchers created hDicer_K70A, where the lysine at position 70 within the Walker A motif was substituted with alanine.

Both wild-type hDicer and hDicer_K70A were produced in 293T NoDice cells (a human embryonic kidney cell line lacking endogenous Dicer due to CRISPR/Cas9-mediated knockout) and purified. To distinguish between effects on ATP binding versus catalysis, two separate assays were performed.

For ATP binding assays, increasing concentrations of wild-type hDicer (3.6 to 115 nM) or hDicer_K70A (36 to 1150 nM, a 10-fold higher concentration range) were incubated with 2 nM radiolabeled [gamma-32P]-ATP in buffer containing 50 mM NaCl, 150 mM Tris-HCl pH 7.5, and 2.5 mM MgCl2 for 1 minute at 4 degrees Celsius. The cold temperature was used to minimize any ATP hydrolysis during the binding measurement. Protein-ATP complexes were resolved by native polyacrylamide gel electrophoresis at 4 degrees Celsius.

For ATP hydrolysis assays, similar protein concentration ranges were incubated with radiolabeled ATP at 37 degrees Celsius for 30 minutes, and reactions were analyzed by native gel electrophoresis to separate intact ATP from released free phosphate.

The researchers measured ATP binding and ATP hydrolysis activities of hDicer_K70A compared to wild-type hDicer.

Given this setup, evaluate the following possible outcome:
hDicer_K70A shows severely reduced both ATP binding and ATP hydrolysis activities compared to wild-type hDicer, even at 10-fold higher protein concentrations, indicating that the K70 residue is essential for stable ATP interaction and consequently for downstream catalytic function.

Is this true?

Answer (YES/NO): YES